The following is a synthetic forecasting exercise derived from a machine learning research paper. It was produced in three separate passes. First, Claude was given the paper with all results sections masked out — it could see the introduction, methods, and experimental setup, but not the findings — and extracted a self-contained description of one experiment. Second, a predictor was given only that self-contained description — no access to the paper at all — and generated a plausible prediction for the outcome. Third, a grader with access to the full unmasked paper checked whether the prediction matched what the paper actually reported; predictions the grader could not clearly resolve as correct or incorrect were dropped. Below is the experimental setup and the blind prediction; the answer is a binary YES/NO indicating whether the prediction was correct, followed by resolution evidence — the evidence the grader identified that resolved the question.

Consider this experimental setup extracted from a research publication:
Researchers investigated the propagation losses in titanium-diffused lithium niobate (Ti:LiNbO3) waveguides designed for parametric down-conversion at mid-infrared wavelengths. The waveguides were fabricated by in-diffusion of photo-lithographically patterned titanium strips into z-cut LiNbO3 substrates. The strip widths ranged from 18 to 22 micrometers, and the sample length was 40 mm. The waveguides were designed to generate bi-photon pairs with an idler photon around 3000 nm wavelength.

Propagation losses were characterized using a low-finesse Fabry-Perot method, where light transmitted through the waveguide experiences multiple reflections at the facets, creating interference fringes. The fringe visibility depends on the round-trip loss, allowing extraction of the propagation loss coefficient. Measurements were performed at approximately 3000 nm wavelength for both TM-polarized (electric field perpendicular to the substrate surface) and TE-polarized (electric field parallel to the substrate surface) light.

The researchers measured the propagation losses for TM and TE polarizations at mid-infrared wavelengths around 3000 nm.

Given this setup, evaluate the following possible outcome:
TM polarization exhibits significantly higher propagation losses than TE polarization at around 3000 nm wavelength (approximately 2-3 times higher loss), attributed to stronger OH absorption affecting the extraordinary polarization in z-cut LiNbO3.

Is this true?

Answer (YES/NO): NO